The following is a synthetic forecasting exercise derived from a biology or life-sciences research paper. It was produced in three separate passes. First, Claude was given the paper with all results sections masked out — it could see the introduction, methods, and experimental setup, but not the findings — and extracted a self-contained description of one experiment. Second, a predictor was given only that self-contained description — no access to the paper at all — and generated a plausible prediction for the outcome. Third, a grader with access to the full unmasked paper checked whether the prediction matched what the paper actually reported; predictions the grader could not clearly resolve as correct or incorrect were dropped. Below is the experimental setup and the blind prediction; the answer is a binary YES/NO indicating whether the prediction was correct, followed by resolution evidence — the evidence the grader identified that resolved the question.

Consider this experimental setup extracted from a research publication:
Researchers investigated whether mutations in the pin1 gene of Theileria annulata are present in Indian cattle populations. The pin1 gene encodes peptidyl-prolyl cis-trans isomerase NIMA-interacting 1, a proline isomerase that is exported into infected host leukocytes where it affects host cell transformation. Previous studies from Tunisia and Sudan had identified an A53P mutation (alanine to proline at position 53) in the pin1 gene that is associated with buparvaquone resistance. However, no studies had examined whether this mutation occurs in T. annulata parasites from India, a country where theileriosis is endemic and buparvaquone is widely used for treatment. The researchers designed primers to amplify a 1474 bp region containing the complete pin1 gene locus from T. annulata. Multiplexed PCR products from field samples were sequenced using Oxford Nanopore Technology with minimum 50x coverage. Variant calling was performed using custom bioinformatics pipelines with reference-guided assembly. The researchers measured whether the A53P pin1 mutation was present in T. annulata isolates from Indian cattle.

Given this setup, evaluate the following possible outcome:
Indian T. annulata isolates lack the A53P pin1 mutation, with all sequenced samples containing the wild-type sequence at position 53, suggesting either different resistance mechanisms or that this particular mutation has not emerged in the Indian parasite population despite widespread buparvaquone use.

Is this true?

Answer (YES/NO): NO